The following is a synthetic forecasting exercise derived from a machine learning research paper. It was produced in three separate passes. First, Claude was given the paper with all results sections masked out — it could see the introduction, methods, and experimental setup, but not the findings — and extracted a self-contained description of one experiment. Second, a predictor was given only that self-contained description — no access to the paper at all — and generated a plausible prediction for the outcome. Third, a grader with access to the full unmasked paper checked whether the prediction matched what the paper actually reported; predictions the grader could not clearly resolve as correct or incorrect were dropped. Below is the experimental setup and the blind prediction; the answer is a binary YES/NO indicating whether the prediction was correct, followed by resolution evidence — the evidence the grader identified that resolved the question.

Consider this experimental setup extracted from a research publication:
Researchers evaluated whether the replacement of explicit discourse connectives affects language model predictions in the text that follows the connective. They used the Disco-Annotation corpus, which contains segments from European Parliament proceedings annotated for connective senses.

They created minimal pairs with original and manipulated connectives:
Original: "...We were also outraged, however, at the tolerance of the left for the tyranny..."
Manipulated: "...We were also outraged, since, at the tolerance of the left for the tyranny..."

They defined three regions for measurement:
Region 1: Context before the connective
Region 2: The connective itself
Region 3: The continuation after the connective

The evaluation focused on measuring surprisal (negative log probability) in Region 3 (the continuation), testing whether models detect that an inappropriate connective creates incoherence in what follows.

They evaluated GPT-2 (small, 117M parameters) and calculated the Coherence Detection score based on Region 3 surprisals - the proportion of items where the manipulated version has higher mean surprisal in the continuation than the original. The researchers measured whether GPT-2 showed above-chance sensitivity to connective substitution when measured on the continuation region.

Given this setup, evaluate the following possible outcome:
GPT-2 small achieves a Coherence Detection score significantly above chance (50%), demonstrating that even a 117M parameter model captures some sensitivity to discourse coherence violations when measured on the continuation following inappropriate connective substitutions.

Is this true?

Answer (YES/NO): YES